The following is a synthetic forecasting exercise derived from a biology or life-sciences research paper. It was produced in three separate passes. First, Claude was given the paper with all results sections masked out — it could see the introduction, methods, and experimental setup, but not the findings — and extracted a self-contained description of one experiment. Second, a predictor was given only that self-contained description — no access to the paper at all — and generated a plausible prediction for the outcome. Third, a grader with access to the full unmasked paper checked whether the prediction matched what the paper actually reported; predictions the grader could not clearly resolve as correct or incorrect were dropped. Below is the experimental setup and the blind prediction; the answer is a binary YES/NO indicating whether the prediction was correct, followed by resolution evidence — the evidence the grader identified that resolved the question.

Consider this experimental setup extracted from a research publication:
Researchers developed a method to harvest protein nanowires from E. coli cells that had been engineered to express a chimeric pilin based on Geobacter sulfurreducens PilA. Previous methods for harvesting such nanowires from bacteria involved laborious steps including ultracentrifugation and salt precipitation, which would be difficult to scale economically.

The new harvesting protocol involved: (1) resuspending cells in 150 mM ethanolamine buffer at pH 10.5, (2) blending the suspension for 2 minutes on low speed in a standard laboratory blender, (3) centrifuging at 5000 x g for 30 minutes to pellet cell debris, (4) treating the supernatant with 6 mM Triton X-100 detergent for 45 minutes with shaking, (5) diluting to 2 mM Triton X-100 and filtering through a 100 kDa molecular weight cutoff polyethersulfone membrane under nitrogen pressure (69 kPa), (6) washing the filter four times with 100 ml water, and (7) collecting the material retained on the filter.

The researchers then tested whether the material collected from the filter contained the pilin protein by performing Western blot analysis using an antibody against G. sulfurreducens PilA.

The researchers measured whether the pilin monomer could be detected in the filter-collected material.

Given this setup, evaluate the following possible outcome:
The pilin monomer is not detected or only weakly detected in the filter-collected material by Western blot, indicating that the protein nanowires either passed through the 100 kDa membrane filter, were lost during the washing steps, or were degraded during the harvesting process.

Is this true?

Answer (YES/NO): NO